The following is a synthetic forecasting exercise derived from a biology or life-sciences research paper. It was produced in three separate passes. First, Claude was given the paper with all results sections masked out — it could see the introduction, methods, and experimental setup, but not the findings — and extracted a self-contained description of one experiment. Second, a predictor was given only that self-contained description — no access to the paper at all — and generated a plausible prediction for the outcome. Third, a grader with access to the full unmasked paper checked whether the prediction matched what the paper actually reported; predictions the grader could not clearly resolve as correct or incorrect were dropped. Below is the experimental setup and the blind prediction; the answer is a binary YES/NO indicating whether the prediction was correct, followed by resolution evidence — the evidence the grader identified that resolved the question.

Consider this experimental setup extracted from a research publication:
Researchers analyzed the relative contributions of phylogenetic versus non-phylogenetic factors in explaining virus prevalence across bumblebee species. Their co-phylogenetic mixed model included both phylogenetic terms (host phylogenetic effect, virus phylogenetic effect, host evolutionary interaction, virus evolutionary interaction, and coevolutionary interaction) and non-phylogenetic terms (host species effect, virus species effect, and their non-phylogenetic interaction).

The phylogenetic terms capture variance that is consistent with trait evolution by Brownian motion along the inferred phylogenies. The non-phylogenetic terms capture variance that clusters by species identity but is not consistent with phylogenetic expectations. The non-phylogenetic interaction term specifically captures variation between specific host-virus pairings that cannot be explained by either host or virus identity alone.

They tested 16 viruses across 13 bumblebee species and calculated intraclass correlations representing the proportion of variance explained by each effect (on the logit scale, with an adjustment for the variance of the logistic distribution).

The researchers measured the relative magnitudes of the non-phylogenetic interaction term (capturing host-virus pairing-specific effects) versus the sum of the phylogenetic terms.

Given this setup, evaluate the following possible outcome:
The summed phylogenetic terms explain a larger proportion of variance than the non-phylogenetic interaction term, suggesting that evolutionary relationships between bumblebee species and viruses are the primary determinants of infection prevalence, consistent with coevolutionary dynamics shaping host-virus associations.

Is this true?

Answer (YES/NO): NO